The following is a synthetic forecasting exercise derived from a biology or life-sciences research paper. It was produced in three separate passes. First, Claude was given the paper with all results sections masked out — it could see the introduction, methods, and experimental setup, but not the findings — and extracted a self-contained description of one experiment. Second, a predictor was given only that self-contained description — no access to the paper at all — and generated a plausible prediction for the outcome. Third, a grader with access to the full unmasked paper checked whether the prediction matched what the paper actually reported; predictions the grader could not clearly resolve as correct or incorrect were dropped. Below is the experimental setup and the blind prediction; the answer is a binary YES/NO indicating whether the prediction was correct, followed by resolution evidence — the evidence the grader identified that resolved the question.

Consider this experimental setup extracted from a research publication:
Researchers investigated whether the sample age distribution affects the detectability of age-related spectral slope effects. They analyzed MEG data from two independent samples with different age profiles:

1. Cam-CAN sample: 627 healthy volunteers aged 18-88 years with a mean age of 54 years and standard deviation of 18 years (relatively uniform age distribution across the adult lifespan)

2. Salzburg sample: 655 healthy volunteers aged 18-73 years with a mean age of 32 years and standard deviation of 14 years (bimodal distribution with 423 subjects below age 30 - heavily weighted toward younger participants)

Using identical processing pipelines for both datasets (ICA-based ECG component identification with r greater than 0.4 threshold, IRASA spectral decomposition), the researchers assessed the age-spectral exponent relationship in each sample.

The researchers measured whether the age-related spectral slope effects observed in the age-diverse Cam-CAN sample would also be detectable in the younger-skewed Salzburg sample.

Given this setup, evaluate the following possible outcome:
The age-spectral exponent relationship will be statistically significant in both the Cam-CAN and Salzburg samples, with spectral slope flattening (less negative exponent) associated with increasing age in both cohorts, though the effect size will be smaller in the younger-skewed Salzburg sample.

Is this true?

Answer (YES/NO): NO